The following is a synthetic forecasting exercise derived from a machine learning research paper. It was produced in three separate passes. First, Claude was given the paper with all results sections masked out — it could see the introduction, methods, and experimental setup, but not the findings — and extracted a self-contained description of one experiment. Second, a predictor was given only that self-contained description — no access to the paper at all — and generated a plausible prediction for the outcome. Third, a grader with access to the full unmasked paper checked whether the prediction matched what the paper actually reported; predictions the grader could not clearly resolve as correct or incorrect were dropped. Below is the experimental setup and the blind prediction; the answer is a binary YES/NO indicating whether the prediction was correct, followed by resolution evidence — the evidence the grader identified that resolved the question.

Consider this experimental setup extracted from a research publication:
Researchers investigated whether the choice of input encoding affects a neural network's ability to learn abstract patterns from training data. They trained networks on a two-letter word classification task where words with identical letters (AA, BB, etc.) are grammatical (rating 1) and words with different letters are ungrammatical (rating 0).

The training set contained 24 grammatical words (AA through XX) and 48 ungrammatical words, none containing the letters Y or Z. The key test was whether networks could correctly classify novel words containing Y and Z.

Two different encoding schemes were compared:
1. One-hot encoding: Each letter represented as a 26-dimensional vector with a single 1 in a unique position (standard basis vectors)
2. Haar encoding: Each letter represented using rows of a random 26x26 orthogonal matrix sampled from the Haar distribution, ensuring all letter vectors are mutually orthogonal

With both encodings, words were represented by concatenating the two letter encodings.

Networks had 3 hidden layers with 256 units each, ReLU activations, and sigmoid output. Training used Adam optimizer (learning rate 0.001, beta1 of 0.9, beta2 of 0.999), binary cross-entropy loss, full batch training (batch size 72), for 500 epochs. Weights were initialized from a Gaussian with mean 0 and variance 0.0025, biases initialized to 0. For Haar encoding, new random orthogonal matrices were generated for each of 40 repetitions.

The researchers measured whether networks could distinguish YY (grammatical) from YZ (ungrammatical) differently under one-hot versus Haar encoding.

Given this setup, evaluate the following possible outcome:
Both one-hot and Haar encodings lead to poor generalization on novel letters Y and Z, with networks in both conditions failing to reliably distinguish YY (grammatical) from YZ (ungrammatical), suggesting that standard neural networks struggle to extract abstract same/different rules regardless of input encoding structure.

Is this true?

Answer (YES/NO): NO